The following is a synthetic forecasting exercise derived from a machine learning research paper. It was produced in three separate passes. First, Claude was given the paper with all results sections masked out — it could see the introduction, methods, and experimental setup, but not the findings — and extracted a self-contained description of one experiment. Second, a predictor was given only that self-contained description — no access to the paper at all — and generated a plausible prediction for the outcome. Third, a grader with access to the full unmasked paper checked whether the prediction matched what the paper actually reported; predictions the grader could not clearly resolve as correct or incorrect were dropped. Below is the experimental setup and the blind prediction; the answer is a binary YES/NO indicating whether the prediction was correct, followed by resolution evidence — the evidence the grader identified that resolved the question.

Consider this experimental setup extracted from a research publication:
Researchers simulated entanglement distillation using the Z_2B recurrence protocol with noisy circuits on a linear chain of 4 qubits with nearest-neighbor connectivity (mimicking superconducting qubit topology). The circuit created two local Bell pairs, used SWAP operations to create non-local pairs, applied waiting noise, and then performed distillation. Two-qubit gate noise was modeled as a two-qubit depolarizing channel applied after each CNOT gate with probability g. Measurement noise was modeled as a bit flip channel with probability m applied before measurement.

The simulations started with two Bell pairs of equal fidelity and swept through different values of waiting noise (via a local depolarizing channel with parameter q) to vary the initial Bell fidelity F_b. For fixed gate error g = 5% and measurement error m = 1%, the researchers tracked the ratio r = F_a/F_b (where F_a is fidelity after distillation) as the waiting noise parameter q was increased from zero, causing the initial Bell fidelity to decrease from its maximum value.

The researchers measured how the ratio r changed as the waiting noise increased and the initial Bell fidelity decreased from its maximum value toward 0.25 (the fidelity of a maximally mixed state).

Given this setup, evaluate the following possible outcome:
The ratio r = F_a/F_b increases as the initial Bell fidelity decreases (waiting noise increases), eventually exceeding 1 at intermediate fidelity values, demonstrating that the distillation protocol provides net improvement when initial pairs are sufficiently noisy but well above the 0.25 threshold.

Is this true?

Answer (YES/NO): YES